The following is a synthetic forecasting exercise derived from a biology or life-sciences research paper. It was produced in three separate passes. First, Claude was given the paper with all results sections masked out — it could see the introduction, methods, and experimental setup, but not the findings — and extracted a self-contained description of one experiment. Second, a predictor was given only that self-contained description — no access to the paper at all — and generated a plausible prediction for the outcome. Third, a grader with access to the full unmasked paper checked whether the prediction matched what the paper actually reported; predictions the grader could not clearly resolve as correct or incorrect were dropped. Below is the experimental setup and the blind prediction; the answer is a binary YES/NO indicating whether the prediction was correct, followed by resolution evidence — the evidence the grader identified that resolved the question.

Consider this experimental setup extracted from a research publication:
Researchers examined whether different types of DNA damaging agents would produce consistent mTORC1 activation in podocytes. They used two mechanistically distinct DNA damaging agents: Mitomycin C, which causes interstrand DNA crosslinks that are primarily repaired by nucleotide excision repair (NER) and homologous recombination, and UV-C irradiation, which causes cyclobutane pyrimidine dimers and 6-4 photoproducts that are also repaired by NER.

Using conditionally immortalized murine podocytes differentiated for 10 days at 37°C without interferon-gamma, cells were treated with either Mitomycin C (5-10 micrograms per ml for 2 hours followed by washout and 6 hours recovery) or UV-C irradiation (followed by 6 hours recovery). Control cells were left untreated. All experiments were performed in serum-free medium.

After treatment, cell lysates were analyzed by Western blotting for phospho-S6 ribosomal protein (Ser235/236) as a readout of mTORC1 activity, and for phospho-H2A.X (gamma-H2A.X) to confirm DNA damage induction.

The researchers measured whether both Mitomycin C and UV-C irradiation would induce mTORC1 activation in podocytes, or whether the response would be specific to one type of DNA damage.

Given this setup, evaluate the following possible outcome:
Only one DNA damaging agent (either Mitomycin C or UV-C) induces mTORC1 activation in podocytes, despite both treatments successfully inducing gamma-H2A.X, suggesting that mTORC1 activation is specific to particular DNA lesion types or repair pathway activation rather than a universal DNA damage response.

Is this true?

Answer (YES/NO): NO